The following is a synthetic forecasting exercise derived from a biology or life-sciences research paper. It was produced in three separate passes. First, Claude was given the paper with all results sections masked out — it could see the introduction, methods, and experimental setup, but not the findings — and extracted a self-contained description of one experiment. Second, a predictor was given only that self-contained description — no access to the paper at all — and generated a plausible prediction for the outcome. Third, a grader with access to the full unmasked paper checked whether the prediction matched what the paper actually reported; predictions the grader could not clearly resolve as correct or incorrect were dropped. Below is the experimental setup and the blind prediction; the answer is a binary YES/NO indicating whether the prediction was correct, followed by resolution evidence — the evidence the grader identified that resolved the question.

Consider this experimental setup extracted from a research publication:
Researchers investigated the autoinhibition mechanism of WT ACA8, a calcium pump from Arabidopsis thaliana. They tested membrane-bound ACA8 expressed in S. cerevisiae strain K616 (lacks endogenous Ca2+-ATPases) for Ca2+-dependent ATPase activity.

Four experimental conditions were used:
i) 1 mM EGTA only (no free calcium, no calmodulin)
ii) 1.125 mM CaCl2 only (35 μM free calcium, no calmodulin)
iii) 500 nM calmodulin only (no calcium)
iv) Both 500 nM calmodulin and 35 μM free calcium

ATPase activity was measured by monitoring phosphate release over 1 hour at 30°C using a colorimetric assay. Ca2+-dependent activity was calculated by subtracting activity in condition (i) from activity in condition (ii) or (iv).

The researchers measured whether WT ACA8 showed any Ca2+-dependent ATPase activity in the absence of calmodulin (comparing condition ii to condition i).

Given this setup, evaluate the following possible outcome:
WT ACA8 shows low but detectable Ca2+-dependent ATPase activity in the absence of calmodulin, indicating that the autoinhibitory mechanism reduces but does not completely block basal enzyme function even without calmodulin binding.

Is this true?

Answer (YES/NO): YES